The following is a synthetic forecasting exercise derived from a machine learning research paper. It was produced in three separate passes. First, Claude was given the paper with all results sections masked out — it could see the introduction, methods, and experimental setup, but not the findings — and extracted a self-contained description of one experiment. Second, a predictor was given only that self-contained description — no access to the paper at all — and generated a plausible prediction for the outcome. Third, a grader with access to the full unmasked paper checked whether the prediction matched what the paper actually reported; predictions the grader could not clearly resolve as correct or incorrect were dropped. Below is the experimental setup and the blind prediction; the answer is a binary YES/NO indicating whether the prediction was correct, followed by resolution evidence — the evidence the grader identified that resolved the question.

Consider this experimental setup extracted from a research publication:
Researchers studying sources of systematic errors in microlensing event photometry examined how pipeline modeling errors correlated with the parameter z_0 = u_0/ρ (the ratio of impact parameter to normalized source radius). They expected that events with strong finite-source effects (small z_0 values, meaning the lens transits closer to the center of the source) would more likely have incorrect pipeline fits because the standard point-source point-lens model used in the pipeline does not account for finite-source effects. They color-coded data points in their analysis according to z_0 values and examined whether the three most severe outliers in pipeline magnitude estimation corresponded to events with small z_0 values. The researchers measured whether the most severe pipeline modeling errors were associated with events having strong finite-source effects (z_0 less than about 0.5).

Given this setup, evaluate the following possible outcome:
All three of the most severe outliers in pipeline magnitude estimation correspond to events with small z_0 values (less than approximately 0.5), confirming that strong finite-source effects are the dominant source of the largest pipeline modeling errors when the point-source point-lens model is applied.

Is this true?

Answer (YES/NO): NO